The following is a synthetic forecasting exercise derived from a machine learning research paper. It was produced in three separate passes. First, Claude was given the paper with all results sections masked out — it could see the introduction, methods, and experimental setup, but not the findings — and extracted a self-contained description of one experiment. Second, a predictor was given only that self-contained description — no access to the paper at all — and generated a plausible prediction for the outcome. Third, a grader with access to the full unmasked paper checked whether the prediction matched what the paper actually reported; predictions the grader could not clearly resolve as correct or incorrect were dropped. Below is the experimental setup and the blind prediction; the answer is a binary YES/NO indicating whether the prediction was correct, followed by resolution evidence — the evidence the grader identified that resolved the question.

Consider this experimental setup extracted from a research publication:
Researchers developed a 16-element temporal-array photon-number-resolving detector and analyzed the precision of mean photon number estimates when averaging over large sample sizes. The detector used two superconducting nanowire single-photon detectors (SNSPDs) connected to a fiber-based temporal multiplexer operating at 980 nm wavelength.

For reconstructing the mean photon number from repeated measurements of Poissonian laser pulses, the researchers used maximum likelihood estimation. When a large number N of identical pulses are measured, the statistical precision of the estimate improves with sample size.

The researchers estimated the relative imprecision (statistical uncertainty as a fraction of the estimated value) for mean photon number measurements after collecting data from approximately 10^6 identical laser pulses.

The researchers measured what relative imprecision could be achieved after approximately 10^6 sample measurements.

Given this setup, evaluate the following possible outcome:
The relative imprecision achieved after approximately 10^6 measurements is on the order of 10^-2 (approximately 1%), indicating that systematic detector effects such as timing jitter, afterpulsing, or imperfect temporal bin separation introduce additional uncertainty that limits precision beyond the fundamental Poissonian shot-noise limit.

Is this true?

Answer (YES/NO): YES